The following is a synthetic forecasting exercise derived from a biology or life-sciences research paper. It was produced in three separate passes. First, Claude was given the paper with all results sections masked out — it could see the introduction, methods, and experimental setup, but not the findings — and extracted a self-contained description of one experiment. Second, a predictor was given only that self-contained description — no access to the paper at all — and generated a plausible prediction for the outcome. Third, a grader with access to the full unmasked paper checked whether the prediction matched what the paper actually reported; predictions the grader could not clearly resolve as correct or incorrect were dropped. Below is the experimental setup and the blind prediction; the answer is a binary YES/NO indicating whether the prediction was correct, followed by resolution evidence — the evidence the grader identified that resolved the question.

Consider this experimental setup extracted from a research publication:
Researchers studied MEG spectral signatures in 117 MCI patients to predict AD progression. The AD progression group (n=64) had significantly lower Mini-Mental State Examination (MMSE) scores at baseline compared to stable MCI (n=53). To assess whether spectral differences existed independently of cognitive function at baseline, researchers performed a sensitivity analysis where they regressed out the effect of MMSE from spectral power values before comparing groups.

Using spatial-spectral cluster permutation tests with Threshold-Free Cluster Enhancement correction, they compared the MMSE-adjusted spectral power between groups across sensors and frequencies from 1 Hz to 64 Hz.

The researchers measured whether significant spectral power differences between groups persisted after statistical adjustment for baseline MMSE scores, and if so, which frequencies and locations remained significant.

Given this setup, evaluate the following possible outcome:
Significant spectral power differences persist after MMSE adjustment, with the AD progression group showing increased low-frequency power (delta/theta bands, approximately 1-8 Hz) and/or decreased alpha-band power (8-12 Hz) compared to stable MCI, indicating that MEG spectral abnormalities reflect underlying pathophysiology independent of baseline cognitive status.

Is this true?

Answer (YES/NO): NO